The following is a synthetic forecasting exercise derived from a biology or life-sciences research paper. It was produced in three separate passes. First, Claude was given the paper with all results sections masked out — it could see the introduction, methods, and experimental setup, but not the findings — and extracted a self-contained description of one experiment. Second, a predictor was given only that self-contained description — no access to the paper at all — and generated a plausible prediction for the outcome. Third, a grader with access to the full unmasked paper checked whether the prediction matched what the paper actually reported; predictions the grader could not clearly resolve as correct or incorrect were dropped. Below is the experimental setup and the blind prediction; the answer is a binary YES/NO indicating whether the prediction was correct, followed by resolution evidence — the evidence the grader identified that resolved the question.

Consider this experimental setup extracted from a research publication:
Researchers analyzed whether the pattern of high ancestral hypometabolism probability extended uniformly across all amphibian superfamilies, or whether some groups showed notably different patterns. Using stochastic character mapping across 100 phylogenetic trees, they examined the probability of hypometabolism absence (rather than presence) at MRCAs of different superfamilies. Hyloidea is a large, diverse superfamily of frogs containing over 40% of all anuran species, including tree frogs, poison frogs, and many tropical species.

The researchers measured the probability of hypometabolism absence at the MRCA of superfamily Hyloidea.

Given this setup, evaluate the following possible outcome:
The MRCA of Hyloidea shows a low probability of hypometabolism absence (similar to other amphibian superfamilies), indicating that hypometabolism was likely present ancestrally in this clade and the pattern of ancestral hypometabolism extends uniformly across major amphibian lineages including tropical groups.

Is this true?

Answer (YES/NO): NO